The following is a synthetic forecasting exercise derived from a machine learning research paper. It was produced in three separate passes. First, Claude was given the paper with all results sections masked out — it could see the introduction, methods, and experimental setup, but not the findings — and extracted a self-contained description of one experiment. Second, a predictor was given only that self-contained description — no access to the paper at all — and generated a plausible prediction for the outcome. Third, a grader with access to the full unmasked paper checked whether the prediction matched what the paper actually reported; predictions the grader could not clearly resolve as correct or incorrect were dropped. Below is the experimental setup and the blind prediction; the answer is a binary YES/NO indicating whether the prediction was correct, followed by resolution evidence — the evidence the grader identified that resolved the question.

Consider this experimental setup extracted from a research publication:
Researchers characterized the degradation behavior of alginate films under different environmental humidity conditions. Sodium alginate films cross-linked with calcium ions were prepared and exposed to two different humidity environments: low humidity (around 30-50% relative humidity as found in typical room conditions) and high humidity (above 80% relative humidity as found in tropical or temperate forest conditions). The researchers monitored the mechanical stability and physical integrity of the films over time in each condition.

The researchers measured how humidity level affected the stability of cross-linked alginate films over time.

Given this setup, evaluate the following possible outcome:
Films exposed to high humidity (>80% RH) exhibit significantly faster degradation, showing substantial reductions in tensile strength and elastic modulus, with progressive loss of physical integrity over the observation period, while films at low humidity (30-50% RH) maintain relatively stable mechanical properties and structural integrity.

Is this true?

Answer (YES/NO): NO